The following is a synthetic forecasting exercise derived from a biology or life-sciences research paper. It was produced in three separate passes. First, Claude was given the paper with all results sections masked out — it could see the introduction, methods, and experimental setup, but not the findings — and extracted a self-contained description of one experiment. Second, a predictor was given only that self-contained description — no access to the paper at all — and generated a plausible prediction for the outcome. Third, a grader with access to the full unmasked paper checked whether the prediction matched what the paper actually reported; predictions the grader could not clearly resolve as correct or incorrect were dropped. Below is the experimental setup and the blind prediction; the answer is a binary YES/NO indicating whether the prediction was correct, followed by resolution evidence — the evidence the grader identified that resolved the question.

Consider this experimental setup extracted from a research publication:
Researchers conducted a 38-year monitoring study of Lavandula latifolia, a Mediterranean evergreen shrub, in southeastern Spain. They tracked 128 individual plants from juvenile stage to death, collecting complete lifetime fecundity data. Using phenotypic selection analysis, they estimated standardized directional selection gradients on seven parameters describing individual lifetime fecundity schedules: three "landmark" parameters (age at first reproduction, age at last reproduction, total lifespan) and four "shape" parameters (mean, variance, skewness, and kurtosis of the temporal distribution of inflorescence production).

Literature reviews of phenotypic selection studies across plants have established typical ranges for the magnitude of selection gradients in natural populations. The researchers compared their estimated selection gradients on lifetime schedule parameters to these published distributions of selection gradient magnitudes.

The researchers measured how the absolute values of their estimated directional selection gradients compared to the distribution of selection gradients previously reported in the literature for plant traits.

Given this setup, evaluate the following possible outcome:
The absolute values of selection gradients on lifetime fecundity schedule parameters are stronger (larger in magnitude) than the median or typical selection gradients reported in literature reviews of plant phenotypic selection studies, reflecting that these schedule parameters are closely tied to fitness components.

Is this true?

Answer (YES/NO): YES